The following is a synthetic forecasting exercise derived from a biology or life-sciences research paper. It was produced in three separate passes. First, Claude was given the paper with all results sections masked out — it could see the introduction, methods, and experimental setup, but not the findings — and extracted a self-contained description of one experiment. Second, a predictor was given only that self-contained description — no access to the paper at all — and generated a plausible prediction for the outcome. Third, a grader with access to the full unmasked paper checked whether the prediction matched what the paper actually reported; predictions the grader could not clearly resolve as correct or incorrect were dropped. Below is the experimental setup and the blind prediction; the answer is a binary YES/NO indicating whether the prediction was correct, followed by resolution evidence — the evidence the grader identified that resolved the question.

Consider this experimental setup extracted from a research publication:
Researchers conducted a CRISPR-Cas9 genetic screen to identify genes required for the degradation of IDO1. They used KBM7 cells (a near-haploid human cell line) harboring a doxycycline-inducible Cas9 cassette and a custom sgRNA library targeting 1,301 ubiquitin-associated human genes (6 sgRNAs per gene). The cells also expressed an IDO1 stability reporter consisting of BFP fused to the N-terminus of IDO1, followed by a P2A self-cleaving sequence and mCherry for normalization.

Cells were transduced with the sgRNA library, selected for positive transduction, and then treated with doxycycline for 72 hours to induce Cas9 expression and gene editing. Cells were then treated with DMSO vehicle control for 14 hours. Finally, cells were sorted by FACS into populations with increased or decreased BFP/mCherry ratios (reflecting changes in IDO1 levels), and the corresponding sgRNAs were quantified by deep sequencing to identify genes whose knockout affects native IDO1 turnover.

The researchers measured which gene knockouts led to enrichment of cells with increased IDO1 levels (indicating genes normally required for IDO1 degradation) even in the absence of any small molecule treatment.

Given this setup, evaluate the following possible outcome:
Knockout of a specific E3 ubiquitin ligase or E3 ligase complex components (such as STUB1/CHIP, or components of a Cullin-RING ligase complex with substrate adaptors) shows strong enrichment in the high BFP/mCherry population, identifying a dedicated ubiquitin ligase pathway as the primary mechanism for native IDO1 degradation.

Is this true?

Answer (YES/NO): YES